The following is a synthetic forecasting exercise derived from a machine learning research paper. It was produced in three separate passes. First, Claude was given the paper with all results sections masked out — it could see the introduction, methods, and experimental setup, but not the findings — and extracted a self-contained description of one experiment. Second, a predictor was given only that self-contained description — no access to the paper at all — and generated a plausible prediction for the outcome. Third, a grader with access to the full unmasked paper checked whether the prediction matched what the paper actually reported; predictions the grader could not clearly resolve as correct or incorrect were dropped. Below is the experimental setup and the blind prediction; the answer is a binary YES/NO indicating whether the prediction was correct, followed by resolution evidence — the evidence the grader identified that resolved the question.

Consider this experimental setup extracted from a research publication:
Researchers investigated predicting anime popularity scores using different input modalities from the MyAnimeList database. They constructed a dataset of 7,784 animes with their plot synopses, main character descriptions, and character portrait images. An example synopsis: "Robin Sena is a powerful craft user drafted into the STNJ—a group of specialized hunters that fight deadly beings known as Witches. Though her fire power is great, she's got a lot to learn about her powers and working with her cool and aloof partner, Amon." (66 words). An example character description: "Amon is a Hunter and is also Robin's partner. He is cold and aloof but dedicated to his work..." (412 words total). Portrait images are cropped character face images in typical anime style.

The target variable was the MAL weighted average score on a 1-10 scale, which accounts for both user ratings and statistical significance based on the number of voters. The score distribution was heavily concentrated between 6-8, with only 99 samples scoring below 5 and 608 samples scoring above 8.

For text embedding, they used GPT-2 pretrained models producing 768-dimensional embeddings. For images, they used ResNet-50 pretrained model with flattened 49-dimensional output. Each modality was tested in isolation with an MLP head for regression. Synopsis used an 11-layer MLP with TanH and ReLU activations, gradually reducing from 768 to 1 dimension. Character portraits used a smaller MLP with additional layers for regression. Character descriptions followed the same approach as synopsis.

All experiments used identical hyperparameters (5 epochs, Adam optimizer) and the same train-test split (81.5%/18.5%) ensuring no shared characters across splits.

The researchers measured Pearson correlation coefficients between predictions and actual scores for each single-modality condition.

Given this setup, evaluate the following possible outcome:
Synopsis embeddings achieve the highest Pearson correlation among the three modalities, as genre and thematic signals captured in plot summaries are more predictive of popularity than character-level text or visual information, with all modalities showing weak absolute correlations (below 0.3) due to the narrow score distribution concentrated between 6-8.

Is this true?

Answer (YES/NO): NO